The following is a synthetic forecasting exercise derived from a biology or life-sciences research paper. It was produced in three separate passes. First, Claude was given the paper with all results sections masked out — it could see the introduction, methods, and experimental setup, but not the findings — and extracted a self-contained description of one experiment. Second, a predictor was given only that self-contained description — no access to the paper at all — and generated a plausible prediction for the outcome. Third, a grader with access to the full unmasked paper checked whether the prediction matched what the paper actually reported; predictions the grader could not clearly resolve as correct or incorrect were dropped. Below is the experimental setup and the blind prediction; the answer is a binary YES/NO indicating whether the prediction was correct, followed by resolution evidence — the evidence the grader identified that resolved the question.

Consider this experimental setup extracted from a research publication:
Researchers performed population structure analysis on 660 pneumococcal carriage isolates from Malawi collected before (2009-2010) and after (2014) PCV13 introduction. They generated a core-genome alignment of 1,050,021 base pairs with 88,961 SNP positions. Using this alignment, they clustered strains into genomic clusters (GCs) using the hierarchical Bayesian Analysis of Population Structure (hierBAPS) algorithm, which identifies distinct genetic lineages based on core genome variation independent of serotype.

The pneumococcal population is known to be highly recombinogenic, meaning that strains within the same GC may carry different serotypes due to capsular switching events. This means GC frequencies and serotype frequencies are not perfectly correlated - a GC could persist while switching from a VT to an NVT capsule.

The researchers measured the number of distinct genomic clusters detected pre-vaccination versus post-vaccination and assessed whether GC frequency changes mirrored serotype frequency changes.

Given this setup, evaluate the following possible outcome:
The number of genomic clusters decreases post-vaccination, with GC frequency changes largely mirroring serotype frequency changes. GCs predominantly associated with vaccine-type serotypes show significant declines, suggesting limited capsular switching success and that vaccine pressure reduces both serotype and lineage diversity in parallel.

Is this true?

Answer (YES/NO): NO